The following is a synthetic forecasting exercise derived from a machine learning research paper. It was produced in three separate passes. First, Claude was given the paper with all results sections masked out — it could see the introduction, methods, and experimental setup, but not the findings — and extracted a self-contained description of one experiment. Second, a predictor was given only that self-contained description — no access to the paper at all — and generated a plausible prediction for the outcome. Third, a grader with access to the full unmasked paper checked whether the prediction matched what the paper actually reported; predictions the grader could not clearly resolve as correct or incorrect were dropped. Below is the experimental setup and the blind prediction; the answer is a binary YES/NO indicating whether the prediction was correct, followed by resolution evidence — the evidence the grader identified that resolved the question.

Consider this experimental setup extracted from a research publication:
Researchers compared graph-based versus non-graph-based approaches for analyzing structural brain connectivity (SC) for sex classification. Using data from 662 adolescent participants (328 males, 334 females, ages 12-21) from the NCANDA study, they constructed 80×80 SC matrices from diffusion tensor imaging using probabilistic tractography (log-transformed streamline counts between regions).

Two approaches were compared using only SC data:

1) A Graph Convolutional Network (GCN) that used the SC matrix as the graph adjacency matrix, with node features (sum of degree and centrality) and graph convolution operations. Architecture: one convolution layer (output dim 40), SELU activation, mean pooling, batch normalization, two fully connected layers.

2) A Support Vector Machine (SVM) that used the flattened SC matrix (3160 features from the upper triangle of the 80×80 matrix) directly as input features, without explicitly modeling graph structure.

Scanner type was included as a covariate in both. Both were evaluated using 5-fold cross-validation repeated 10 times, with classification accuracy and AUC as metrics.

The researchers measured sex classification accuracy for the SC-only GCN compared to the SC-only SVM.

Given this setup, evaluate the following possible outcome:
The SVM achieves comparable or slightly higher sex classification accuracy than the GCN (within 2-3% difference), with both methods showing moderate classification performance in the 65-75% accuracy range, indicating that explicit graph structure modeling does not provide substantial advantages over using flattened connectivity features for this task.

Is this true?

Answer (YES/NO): NO